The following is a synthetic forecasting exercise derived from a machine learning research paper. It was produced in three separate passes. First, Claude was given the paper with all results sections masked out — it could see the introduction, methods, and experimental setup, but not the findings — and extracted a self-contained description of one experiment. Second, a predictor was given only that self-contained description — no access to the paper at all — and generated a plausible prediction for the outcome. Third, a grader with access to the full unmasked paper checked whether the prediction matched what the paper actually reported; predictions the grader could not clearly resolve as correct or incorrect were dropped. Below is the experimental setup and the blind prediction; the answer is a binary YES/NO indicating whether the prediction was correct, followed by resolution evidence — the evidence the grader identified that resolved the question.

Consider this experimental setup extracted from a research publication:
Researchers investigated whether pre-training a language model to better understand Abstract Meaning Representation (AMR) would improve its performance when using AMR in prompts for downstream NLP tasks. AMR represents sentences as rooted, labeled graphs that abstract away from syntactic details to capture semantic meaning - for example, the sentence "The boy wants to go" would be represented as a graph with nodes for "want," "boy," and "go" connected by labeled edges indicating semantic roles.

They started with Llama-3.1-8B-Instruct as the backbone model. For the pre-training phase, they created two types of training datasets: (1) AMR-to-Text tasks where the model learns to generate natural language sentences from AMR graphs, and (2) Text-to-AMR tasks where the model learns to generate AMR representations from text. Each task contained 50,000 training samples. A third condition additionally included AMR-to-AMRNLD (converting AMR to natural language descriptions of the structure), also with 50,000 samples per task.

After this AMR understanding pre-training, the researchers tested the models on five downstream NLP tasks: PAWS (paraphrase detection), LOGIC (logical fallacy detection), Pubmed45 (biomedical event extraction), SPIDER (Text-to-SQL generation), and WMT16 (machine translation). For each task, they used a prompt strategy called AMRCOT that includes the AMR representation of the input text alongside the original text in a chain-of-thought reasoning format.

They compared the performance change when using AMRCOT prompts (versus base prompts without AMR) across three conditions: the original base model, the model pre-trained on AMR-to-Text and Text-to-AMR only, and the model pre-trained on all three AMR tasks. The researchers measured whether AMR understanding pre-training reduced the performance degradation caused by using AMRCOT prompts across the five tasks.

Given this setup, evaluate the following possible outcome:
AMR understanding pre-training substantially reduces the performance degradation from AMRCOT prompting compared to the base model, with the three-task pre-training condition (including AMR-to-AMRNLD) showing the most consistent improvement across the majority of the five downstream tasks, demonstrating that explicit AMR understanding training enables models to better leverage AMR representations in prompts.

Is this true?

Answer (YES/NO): NO